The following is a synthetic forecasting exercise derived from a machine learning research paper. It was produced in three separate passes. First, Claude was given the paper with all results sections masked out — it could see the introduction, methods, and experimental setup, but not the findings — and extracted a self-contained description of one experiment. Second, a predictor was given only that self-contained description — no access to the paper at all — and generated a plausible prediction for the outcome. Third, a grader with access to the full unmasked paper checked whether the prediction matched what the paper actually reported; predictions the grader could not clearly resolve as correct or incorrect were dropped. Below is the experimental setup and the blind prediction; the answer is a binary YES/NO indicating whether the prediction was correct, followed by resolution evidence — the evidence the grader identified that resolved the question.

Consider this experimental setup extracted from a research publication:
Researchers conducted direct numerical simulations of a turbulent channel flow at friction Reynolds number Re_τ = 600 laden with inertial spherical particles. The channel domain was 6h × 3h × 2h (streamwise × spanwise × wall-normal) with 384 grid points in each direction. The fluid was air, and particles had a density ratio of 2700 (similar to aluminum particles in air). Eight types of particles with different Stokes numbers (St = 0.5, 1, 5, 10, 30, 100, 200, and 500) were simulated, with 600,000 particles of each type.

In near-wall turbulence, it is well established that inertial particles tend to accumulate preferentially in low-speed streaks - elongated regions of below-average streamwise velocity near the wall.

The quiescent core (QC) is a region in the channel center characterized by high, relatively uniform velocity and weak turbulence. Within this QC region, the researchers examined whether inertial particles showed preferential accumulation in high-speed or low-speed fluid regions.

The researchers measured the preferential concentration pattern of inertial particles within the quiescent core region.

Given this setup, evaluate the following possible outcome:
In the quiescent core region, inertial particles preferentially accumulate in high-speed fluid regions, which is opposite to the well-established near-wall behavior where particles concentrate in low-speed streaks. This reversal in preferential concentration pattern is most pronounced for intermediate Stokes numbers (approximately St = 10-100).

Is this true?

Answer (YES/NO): YES